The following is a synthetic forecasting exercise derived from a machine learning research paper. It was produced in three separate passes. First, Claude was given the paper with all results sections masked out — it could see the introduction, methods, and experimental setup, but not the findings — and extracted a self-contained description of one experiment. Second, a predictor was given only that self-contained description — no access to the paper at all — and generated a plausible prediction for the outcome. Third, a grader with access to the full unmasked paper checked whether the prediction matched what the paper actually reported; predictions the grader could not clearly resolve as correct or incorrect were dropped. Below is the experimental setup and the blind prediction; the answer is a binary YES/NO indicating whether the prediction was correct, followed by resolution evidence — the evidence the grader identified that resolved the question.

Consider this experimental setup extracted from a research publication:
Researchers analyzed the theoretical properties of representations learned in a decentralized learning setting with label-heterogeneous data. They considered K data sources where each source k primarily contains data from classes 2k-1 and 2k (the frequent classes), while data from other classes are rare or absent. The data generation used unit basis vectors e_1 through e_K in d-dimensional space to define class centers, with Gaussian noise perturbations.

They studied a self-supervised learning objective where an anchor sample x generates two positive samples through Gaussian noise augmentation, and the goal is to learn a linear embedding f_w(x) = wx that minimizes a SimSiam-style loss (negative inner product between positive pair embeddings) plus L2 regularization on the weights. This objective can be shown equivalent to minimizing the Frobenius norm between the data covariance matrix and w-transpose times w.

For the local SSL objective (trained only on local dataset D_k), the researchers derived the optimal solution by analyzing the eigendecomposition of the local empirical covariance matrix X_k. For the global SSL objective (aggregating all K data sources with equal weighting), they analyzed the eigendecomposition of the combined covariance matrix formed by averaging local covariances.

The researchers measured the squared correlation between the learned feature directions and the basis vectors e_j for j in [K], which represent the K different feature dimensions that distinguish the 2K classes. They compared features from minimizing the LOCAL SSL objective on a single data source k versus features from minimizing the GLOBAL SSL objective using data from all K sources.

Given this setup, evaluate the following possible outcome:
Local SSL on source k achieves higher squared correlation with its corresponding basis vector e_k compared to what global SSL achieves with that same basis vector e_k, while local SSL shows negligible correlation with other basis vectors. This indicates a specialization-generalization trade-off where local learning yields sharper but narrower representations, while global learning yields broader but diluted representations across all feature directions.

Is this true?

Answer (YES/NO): NO